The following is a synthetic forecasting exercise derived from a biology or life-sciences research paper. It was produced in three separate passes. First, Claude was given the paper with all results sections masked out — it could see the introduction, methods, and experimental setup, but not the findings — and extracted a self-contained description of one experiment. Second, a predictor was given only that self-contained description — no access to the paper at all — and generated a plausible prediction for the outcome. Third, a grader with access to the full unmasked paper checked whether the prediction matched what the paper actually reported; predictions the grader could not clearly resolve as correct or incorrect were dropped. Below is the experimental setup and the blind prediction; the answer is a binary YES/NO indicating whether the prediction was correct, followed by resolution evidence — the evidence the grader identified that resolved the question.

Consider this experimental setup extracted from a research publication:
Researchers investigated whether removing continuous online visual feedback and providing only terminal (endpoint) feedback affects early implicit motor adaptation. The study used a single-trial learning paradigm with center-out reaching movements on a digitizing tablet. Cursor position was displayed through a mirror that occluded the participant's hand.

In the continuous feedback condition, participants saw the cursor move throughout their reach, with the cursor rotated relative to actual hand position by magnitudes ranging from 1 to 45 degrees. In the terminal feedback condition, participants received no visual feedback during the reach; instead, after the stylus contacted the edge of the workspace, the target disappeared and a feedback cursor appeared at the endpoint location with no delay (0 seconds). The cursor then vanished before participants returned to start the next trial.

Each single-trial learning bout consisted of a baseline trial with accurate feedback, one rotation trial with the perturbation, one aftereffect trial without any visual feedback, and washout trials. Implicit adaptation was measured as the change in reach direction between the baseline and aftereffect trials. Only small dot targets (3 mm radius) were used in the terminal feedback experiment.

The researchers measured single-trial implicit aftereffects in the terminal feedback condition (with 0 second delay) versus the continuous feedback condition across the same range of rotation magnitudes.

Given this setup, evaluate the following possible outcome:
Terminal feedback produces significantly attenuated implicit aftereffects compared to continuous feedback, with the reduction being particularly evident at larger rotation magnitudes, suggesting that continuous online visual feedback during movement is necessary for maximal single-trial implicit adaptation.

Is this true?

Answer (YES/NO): YES